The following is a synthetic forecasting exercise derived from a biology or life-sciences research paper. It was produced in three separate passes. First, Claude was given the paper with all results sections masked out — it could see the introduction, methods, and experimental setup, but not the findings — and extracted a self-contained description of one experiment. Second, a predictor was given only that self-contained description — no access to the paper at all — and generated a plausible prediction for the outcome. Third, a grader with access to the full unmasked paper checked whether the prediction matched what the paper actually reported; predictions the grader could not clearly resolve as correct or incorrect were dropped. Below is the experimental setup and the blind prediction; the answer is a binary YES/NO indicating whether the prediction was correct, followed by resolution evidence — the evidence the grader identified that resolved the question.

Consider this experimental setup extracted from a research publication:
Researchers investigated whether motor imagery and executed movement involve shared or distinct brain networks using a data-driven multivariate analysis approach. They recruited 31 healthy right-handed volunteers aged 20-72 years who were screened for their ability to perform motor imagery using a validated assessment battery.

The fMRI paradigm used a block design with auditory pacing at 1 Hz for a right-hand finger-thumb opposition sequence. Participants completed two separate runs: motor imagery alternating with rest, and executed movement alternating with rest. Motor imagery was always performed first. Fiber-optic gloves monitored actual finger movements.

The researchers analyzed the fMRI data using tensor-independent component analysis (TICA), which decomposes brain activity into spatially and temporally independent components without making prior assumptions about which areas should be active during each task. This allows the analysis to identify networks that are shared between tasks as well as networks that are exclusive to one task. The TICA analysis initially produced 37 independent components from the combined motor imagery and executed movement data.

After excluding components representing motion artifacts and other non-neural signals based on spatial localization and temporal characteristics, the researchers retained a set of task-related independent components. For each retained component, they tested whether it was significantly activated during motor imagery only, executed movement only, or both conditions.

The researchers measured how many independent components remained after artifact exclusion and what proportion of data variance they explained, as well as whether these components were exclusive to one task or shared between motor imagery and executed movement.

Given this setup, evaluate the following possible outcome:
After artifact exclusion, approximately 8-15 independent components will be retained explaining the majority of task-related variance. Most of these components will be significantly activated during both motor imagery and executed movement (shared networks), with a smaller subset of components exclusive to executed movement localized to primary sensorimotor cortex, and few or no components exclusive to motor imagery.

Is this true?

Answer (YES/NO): NO